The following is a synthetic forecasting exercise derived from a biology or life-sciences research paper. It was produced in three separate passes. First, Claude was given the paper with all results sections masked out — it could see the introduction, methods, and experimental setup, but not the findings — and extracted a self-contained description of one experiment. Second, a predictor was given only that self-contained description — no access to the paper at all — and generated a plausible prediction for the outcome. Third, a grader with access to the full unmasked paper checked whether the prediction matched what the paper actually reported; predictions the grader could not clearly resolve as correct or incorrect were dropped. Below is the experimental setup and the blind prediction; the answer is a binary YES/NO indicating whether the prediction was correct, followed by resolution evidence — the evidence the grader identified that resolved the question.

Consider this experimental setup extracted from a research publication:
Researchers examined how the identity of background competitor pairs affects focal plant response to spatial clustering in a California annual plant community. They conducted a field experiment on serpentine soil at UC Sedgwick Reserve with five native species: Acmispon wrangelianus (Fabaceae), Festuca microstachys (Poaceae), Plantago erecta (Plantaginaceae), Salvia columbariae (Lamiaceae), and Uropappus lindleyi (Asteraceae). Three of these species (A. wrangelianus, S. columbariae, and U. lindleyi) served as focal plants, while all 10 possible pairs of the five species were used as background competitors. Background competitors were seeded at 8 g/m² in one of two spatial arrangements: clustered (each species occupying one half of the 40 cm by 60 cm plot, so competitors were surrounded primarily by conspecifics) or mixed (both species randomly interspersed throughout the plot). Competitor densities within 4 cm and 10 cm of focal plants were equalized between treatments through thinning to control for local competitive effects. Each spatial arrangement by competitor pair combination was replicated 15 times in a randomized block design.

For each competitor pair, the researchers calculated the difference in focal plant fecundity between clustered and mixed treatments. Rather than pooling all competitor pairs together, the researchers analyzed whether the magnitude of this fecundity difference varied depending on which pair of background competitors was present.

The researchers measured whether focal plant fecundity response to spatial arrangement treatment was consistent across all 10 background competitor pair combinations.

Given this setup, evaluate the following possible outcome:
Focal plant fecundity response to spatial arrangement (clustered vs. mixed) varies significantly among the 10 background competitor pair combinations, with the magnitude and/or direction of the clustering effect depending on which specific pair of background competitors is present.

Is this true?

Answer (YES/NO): YES